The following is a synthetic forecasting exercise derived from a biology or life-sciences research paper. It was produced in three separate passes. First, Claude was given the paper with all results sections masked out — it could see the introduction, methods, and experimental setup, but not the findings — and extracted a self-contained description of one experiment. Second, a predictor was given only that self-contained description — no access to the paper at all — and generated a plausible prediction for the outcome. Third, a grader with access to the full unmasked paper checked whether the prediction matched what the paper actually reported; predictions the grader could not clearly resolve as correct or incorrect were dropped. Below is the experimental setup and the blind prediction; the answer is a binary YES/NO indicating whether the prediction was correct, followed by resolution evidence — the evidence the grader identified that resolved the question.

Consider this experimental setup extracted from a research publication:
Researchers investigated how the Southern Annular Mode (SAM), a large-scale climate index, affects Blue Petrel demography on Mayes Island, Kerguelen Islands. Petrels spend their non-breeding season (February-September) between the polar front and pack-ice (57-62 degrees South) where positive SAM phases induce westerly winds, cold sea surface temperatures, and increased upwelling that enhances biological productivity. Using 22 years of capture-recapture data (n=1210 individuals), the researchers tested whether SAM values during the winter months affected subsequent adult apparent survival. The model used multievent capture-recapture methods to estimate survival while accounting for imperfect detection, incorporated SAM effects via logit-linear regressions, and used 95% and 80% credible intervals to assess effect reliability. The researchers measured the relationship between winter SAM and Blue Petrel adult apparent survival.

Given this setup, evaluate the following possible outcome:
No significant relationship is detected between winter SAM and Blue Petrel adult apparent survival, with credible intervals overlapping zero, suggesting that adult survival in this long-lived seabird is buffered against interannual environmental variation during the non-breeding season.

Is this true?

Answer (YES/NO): YES